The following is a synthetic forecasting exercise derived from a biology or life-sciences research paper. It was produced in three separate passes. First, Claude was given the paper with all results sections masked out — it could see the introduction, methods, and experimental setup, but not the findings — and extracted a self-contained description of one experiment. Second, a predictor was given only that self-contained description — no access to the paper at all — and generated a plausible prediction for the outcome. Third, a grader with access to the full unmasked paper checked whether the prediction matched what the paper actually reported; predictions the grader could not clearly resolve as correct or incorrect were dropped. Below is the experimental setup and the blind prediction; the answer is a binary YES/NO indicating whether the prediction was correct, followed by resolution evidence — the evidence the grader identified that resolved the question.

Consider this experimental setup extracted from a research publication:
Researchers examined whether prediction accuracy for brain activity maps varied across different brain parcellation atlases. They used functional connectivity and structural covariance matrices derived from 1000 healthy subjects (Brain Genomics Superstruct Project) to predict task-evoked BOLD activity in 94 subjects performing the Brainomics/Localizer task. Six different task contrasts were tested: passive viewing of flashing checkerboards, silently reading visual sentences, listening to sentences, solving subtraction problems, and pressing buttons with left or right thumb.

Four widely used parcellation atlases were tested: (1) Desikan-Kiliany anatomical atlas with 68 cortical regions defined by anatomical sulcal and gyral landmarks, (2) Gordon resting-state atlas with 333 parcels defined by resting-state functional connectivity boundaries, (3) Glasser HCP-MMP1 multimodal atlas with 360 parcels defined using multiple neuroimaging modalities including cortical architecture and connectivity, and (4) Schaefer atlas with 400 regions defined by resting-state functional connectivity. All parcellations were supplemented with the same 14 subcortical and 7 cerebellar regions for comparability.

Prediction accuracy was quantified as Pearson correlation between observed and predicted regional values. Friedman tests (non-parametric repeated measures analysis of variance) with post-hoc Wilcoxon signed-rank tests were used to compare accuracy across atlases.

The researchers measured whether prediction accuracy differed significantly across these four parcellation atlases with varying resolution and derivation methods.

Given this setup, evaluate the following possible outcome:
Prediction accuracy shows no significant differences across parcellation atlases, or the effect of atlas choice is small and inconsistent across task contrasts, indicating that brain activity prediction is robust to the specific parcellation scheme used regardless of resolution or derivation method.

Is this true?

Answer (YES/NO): NO